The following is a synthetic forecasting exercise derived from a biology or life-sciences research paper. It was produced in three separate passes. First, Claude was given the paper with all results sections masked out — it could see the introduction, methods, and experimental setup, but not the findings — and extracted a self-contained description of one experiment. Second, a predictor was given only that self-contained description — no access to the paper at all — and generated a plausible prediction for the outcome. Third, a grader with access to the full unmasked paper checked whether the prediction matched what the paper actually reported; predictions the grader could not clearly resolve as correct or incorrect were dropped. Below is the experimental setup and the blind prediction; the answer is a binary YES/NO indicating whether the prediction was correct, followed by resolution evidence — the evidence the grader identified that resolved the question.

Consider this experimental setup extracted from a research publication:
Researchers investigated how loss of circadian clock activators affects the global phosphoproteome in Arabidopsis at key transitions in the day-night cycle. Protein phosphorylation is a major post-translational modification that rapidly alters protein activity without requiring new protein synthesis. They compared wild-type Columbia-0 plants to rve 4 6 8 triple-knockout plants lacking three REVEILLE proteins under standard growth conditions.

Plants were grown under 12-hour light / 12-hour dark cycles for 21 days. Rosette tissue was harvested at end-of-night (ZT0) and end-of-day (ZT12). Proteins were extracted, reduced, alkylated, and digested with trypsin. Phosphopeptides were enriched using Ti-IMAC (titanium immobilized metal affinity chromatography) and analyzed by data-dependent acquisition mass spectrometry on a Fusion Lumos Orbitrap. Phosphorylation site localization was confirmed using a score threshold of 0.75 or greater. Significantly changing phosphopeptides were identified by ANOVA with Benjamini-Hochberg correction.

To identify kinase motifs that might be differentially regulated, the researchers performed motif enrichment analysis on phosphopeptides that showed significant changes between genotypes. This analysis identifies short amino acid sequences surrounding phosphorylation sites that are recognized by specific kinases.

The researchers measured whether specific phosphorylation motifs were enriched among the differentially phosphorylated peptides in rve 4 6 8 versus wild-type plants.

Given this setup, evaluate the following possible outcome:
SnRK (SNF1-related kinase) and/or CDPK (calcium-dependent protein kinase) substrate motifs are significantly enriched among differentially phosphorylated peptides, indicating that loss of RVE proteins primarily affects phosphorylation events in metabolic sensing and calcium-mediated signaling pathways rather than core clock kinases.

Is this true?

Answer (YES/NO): NO